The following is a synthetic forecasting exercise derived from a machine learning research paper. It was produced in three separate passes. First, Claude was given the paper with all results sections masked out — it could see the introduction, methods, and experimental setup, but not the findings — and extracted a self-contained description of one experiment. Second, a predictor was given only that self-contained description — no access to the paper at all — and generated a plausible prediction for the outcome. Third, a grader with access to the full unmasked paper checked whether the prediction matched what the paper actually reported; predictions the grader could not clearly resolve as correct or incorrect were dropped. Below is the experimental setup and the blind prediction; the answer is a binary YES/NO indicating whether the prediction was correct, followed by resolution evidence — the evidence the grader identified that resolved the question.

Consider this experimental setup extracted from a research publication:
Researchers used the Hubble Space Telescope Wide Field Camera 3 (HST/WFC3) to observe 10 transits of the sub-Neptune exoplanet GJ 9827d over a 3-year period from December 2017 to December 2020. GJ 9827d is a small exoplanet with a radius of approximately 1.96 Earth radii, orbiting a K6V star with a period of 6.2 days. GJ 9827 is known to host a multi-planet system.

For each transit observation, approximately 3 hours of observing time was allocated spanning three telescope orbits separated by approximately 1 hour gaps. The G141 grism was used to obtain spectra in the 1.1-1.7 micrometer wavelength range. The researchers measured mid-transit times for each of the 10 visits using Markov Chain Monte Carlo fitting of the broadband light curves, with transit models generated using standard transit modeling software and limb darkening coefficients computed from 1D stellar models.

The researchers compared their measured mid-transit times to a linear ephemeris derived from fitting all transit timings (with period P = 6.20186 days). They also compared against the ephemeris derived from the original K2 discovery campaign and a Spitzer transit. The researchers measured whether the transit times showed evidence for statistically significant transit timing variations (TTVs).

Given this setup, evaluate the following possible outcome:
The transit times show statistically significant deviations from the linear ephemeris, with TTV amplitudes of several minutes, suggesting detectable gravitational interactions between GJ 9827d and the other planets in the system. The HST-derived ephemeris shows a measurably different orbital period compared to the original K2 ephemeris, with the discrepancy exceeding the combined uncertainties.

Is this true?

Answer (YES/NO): NO